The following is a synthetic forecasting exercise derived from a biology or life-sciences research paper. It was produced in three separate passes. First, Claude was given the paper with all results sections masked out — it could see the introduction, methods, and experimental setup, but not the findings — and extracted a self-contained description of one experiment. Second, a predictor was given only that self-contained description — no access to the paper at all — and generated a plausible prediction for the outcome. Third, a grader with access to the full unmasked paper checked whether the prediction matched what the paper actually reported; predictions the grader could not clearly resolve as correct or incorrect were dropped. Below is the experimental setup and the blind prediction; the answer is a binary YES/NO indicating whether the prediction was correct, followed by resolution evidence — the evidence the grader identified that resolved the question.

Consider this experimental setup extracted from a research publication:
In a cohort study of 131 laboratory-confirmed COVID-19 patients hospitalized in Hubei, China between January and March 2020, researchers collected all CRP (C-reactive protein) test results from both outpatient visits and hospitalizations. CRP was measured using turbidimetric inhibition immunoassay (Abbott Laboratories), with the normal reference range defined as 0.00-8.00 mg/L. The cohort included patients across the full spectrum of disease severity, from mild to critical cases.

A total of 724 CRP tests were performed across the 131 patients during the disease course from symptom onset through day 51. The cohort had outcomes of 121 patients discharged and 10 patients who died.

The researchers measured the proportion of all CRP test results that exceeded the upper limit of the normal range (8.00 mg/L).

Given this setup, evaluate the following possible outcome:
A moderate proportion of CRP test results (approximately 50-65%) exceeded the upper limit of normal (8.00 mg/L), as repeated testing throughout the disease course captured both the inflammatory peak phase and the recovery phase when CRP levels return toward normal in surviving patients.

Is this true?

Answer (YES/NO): YES